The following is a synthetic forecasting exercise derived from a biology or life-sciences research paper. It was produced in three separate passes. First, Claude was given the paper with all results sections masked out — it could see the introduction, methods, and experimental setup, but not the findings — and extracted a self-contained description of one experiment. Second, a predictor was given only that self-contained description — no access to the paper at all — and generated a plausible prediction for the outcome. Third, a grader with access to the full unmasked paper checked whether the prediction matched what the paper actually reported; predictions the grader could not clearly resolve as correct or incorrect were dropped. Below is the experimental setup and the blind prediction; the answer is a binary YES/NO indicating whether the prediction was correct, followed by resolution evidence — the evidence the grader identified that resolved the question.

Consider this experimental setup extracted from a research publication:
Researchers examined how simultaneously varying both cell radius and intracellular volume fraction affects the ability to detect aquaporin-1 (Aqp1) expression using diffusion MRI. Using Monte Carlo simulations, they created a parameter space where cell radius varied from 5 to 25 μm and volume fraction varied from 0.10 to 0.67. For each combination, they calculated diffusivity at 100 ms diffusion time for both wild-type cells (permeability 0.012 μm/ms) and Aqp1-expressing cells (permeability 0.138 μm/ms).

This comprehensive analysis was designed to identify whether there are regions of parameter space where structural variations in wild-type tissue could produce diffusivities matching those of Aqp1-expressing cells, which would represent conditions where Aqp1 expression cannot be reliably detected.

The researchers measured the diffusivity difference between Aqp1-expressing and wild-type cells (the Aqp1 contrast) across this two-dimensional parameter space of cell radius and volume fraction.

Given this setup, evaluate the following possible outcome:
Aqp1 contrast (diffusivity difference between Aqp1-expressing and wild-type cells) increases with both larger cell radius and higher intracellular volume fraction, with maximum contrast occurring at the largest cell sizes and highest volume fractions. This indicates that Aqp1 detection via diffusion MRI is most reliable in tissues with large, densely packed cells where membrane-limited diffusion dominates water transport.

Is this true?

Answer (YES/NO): NO